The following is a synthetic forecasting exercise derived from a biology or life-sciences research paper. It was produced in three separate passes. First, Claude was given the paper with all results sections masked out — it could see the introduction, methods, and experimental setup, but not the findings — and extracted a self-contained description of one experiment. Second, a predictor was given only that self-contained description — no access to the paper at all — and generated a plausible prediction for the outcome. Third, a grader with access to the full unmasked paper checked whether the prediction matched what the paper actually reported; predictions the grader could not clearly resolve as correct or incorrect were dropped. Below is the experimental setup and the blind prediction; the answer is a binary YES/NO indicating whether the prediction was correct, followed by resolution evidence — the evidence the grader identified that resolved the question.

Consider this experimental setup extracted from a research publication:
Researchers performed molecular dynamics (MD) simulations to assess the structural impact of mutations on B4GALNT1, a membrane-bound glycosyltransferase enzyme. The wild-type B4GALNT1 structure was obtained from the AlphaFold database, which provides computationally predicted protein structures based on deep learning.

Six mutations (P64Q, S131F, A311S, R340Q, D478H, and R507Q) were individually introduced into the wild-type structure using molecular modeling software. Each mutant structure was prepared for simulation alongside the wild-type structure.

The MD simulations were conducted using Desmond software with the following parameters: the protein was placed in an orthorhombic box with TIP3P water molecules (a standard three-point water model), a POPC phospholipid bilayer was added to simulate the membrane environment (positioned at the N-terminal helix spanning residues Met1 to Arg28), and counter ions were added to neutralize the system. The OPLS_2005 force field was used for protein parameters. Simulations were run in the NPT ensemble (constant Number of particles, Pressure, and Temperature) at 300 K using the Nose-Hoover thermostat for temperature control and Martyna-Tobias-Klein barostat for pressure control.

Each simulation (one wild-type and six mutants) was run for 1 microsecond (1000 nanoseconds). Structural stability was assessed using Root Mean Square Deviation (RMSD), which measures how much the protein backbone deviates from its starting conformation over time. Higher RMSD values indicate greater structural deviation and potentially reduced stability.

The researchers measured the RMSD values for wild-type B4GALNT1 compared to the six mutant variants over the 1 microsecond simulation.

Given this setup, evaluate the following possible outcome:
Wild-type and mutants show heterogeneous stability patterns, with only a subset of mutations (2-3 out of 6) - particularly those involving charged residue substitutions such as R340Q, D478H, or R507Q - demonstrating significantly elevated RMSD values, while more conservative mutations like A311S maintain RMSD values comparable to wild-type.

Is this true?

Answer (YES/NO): NO